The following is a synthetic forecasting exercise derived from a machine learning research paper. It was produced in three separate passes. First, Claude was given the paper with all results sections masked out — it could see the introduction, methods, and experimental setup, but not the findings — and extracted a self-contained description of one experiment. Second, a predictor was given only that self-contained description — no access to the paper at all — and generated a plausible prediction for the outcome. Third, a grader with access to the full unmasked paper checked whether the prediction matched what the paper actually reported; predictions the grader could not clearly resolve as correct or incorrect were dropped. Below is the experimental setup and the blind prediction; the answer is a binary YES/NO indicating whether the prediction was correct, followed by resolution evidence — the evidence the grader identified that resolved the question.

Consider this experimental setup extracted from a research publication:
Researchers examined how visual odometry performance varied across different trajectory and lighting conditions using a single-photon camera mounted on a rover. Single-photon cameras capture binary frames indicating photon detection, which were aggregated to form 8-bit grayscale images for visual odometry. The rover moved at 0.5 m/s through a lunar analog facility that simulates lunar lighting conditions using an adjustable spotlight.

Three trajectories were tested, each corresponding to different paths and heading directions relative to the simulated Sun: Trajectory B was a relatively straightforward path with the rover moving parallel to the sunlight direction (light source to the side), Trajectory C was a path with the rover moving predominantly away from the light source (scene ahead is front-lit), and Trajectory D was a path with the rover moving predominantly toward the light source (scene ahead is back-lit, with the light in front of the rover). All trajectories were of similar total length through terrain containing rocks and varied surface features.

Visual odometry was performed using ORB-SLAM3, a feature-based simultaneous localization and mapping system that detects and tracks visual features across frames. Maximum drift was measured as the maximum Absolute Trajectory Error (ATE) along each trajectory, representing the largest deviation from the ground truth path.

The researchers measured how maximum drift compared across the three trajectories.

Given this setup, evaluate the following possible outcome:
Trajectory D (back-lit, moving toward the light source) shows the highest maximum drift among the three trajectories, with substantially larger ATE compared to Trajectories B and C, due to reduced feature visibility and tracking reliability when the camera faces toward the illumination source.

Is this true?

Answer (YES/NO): NO